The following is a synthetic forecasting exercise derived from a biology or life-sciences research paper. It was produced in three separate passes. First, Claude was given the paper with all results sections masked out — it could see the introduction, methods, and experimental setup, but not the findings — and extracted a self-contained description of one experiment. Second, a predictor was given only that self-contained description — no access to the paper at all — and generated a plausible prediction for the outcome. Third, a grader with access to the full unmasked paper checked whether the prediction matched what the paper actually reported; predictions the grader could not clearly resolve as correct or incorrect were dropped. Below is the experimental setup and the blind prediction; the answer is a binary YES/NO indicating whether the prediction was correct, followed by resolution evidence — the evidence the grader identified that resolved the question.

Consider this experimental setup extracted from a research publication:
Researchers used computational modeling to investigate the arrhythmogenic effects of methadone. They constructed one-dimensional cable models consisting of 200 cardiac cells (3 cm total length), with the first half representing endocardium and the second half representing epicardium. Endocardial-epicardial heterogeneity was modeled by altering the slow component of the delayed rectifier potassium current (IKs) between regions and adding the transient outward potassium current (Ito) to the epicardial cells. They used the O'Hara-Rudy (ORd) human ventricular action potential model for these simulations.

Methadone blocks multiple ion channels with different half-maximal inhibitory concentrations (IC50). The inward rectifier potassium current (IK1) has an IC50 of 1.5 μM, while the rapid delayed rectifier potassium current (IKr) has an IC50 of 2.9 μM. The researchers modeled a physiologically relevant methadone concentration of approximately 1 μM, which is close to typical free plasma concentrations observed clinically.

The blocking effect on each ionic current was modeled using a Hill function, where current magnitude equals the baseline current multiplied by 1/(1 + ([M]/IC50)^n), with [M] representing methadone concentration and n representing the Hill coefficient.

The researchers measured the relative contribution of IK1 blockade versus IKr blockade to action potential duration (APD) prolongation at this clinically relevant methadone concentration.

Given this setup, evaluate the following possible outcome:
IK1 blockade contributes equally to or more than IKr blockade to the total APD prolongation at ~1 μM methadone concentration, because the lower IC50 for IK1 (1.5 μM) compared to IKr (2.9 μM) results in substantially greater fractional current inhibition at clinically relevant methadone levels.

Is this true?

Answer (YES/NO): NO